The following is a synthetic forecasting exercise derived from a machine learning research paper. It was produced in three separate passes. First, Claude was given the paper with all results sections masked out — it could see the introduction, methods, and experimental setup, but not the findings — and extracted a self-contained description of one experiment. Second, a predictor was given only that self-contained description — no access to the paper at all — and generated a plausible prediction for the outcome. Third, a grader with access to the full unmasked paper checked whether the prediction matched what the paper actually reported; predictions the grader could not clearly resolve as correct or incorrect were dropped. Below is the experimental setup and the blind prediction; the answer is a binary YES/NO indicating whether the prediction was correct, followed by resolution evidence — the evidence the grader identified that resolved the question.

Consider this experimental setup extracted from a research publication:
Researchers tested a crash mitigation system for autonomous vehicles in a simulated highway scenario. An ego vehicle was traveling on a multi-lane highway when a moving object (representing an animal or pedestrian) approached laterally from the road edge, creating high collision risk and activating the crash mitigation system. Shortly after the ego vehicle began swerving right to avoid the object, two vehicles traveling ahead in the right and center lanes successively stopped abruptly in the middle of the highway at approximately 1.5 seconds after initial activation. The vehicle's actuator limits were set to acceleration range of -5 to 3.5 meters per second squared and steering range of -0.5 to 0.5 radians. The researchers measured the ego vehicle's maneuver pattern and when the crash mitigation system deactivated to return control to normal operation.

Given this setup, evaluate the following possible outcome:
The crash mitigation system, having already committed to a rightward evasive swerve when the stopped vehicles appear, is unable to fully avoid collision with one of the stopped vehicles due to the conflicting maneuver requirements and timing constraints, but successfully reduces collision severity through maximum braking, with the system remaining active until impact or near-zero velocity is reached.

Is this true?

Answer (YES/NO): NO